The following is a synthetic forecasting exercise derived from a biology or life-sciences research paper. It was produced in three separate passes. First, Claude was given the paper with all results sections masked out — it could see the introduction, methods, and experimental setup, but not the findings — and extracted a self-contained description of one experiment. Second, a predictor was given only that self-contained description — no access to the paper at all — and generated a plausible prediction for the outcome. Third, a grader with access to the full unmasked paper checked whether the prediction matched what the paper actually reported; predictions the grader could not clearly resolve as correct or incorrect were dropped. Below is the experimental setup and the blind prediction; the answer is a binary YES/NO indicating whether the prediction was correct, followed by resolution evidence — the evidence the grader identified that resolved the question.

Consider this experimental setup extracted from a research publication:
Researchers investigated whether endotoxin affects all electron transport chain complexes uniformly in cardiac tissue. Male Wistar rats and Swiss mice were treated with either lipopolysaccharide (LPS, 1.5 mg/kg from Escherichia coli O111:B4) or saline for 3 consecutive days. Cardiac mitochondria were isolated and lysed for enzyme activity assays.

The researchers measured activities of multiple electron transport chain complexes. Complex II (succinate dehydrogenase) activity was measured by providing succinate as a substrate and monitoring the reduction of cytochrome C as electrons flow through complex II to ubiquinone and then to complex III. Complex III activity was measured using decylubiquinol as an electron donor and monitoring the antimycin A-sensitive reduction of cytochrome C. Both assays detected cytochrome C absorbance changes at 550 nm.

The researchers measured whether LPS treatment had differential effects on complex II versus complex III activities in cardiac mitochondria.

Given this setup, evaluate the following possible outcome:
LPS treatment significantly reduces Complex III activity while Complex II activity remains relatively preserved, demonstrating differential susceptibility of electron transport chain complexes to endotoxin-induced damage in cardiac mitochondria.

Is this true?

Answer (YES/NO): NO